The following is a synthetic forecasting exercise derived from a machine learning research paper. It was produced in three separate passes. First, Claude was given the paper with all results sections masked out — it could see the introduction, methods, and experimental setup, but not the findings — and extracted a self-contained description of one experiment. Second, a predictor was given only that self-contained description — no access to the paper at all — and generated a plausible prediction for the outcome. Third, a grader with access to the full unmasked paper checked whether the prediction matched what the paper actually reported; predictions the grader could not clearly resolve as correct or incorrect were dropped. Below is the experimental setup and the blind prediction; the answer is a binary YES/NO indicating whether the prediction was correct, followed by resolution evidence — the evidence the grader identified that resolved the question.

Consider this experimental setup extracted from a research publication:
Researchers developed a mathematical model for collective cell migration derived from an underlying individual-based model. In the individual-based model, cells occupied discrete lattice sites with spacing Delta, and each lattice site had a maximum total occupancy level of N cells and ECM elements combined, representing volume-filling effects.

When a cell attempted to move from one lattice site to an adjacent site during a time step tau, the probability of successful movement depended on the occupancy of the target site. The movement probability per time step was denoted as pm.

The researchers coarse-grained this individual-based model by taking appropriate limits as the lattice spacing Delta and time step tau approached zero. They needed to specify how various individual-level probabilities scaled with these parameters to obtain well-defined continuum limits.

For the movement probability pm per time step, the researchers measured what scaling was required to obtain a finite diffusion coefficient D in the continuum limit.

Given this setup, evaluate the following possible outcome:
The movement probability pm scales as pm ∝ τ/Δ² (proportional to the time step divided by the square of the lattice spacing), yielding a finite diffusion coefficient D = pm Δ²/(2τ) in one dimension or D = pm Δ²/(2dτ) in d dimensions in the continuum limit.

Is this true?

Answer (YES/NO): NO